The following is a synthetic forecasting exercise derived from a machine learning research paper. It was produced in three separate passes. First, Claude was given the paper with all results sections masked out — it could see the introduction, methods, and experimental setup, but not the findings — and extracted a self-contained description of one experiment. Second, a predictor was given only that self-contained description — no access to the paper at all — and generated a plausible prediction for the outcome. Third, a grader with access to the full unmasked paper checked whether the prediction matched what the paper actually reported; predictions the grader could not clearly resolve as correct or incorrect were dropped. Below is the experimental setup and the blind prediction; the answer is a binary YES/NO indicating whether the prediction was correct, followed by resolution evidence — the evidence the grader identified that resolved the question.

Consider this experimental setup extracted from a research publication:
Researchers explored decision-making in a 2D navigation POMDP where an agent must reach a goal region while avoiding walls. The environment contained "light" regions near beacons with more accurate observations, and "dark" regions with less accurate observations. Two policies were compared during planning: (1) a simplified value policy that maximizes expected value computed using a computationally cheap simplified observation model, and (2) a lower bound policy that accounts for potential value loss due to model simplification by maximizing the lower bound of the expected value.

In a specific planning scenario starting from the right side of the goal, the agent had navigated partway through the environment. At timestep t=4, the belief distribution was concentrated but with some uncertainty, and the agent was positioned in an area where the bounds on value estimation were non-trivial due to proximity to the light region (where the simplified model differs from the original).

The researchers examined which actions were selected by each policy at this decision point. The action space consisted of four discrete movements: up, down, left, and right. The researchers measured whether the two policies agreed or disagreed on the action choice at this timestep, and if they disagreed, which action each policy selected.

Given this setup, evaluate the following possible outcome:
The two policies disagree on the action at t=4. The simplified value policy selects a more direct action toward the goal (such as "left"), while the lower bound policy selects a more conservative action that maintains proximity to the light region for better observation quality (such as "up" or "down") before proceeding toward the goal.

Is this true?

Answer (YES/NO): YES